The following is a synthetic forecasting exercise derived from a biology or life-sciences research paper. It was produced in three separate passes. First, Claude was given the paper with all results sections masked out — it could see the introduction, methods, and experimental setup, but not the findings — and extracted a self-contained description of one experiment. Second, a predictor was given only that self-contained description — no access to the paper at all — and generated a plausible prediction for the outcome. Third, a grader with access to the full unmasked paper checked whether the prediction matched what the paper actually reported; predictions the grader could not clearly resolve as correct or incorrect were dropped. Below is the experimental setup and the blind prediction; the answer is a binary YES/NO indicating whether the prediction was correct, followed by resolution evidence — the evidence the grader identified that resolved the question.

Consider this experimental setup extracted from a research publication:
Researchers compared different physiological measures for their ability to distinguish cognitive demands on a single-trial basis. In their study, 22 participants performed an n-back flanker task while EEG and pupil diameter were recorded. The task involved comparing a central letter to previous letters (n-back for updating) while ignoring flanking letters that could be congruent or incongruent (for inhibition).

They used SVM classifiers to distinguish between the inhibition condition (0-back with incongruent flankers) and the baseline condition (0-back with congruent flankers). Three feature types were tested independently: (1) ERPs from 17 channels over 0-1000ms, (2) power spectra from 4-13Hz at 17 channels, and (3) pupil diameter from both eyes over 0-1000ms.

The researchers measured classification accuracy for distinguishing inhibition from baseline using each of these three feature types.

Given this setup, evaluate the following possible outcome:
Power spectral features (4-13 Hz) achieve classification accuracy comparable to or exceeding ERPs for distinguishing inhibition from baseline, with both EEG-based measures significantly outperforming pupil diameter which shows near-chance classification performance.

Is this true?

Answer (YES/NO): NO